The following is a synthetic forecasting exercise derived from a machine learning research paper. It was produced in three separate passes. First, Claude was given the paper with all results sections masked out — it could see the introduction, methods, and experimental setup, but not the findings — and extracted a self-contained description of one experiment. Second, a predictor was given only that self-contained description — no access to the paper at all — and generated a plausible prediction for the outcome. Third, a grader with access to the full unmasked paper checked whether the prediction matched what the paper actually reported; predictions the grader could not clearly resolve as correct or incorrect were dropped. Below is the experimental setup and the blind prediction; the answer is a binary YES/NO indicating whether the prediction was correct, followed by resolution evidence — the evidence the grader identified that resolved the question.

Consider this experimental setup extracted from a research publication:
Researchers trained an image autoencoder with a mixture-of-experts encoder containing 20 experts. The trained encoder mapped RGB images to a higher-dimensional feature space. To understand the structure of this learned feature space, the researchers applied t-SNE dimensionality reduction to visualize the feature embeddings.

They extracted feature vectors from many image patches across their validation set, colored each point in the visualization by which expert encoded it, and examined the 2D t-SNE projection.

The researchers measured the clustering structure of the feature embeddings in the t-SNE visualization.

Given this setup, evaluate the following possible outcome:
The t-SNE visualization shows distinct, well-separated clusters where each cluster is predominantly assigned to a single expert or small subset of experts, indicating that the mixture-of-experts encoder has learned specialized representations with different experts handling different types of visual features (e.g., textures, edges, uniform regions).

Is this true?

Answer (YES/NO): NO